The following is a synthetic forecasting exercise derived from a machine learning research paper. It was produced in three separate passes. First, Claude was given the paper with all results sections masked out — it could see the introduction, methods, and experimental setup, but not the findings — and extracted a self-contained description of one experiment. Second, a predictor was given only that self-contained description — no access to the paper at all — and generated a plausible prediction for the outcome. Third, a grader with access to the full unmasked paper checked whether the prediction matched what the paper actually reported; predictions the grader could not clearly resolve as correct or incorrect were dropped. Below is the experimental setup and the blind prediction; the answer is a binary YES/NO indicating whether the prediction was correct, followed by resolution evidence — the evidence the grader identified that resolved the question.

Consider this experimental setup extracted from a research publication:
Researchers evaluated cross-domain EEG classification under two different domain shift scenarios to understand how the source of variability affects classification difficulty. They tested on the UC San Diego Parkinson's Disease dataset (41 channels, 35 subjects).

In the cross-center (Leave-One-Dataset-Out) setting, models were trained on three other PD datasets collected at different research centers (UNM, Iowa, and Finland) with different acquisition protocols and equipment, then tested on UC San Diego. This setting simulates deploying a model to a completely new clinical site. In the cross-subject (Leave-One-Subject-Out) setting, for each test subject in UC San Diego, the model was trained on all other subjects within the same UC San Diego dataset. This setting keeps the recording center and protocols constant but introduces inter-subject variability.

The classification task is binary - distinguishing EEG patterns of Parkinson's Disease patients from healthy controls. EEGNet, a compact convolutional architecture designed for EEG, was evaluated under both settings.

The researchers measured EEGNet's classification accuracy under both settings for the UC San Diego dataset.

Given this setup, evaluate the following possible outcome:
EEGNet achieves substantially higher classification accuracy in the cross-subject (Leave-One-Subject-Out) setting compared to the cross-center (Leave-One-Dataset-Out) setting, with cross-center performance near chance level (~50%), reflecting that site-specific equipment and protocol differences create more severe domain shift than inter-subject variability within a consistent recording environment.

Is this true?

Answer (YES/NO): NO